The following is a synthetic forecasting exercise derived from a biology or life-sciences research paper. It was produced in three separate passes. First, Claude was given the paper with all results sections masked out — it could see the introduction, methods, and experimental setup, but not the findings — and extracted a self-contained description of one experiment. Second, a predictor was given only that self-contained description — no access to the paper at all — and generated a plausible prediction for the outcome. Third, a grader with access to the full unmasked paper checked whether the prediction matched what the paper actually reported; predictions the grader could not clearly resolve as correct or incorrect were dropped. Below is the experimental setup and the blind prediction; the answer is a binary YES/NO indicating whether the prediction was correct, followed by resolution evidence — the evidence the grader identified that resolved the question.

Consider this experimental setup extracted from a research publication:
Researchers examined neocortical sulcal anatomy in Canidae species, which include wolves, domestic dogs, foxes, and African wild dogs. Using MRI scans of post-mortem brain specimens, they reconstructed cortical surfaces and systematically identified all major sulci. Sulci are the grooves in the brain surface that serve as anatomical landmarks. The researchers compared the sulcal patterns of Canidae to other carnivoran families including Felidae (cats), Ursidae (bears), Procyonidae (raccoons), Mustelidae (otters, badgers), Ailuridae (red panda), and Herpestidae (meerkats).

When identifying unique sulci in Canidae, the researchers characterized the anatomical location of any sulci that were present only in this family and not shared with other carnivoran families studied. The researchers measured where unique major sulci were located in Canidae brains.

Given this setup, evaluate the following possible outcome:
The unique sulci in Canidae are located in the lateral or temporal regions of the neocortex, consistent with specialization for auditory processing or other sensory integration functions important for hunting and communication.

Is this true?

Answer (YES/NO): NO